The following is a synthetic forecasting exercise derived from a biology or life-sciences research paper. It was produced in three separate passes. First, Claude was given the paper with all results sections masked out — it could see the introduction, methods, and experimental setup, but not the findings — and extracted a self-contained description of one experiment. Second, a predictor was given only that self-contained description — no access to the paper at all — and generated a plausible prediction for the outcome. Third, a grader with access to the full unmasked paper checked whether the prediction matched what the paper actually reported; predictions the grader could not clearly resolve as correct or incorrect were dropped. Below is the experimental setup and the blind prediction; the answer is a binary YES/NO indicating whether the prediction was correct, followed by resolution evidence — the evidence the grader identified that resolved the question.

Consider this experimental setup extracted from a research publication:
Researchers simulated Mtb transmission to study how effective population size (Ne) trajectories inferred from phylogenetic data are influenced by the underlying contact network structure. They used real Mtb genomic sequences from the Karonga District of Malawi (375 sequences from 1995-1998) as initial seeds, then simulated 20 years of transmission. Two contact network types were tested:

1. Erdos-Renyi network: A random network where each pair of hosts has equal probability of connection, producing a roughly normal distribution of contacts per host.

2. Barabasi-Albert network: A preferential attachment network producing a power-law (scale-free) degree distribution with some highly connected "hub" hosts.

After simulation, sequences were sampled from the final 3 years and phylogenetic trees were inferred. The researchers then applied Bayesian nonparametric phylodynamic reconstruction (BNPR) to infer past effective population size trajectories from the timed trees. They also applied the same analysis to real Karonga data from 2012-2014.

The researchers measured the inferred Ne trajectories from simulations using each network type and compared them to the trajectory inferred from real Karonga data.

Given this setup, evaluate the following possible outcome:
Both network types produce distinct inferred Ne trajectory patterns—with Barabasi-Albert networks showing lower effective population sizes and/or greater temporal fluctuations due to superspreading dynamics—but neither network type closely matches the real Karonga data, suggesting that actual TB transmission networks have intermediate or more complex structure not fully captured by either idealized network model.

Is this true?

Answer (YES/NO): NO